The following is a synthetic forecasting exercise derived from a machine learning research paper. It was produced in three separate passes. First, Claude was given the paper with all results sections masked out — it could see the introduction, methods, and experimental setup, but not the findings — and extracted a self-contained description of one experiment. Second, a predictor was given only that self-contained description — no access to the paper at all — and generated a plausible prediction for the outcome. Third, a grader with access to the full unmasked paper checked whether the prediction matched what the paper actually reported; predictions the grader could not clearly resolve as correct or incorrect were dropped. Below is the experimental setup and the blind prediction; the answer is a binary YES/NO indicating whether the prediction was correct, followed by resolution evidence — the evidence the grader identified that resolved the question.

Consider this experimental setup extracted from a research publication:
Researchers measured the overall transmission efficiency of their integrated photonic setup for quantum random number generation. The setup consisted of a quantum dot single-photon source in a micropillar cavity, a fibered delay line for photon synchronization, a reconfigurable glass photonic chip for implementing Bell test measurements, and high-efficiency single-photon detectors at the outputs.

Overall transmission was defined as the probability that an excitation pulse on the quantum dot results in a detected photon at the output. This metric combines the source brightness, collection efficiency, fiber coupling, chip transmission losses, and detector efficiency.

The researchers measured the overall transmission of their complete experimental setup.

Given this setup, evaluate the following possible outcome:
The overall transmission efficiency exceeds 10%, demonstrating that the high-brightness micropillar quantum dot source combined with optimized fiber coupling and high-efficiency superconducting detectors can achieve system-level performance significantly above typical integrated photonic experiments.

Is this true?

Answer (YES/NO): NO